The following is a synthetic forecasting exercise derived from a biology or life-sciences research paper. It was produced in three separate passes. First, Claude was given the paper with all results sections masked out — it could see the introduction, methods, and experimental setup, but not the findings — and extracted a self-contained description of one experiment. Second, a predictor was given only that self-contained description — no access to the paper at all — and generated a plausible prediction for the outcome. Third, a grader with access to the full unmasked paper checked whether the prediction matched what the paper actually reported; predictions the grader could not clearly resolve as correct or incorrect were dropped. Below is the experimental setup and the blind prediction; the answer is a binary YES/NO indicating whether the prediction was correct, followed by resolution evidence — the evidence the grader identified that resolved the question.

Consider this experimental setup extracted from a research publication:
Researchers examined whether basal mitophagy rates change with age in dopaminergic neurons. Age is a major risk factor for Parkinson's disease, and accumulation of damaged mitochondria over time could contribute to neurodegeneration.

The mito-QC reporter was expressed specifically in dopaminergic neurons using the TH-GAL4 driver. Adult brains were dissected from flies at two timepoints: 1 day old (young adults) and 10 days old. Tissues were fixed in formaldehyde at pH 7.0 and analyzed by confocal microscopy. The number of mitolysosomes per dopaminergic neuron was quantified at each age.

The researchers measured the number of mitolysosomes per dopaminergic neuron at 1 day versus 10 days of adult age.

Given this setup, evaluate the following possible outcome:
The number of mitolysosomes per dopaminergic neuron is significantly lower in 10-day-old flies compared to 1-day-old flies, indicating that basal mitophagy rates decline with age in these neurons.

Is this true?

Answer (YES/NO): NO